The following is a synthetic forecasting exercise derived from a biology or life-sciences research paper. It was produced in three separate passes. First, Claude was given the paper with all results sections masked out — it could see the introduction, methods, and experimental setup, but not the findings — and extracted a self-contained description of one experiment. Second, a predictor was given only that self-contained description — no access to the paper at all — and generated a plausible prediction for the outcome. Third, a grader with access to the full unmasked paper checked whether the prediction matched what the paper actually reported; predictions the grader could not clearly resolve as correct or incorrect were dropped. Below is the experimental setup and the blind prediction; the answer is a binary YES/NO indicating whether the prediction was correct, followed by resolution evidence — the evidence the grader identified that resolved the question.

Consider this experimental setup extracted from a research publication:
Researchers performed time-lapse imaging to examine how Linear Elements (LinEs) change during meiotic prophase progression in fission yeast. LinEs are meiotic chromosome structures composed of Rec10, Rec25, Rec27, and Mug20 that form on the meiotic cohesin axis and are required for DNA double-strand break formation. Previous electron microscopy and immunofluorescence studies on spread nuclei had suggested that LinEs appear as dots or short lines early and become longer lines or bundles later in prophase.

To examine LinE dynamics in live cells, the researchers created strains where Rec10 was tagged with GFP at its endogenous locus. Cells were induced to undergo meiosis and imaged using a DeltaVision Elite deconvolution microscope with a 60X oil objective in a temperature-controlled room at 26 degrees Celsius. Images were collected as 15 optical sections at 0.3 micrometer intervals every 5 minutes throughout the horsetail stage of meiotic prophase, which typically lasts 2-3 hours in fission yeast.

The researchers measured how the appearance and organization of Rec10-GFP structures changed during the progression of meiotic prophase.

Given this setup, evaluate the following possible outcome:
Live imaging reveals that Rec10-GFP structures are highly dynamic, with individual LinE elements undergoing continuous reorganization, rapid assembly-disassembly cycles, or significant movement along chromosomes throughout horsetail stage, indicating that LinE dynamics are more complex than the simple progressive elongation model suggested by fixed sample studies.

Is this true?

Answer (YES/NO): NO